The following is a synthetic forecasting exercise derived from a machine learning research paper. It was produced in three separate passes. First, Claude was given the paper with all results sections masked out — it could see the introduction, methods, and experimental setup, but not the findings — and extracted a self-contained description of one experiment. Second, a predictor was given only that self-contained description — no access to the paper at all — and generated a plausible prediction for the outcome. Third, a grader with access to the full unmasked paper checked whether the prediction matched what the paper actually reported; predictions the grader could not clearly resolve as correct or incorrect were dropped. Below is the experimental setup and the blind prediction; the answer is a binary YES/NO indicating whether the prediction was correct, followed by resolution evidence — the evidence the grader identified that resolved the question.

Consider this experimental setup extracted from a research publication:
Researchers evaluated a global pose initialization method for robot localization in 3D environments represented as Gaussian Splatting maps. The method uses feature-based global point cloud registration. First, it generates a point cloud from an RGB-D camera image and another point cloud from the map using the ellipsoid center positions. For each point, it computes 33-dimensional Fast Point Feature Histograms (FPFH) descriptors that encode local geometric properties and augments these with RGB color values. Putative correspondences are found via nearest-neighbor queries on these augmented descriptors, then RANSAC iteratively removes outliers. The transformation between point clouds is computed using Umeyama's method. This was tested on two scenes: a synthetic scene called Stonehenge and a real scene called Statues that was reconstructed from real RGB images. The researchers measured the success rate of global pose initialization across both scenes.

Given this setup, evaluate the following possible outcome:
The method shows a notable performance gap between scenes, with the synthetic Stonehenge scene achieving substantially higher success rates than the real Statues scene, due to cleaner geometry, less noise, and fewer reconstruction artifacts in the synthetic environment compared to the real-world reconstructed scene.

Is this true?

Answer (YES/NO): NO